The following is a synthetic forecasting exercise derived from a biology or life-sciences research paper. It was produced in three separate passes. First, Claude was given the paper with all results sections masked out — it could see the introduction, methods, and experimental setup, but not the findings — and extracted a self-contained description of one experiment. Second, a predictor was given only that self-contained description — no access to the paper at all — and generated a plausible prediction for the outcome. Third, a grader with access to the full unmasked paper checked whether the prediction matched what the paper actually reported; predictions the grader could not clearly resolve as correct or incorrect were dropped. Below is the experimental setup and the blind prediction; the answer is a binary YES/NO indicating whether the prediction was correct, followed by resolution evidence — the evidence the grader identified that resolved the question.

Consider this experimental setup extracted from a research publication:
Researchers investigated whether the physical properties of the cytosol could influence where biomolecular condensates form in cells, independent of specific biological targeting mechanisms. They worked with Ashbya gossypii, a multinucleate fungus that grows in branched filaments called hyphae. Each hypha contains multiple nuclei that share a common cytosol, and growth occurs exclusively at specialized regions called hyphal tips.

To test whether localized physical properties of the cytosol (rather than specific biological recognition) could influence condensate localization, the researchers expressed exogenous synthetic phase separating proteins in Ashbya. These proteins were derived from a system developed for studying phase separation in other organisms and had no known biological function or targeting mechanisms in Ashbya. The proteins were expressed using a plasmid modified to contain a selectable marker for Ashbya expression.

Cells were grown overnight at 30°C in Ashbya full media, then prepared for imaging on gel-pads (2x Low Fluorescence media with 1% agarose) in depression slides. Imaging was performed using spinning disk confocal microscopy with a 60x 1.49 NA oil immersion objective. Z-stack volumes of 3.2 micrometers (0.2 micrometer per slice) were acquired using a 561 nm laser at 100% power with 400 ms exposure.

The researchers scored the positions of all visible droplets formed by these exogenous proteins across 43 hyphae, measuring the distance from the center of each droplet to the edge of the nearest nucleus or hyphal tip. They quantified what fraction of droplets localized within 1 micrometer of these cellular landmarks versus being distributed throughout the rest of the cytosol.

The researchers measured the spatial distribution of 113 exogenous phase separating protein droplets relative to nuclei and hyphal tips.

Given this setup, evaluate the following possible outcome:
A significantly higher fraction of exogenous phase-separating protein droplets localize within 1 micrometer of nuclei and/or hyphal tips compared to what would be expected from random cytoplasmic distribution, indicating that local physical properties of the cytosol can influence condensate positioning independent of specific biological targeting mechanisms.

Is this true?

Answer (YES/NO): YES